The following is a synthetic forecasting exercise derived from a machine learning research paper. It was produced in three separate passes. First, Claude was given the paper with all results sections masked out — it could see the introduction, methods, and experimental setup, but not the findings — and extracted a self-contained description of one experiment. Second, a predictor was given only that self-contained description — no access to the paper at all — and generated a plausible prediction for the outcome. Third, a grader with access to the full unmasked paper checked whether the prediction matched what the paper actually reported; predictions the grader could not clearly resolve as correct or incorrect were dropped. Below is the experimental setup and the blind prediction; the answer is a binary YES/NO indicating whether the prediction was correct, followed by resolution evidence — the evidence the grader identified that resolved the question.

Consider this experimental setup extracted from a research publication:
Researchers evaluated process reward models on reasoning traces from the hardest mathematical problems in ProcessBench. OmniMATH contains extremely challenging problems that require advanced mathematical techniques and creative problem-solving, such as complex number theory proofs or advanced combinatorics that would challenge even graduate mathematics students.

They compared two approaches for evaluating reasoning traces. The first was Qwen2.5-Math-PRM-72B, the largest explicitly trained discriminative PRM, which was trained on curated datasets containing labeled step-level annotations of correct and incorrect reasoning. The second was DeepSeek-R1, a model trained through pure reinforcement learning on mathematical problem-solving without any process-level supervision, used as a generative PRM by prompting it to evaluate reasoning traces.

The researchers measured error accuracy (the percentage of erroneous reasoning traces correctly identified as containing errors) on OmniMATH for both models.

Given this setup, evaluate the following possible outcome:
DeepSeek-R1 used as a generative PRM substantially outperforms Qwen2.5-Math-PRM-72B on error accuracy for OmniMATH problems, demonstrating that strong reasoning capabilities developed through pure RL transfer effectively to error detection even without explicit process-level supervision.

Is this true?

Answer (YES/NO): YES